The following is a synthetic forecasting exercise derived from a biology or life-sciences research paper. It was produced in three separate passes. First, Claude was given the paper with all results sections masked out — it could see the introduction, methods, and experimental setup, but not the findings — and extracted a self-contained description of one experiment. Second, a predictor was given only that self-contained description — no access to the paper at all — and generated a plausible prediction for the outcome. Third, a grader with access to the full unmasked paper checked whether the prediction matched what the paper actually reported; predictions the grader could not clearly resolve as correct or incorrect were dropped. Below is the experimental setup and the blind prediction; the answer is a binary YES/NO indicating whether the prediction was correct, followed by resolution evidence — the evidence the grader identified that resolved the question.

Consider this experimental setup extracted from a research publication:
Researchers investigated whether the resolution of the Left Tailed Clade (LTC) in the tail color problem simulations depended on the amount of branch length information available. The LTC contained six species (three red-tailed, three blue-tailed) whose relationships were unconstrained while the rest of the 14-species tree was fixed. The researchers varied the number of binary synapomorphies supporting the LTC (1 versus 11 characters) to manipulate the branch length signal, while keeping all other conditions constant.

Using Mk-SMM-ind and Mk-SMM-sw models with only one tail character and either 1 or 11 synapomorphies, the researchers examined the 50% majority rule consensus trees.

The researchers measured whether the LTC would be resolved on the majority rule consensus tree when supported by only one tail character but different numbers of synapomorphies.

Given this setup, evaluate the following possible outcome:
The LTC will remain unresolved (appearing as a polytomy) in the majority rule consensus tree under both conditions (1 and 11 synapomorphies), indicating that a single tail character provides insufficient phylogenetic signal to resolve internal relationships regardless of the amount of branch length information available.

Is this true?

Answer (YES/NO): NO